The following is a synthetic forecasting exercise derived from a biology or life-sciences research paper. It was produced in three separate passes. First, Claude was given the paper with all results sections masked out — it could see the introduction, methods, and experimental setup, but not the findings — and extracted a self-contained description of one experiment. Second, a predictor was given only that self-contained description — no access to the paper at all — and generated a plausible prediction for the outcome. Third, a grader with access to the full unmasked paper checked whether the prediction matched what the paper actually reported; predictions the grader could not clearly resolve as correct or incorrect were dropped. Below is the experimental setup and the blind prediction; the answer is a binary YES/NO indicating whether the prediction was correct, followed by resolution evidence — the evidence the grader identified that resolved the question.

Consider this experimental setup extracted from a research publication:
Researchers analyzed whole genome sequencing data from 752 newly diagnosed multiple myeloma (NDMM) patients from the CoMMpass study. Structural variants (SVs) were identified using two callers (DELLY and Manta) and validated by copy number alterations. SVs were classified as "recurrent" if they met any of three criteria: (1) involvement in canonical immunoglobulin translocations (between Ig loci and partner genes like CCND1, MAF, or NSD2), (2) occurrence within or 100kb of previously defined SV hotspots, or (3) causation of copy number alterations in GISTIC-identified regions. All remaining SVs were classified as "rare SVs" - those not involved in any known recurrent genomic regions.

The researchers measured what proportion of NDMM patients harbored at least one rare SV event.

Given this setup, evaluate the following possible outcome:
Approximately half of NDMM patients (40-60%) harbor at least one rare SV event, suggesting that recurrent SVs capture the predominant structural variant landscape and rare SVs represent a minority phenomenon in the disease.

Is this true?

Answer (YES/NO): NO